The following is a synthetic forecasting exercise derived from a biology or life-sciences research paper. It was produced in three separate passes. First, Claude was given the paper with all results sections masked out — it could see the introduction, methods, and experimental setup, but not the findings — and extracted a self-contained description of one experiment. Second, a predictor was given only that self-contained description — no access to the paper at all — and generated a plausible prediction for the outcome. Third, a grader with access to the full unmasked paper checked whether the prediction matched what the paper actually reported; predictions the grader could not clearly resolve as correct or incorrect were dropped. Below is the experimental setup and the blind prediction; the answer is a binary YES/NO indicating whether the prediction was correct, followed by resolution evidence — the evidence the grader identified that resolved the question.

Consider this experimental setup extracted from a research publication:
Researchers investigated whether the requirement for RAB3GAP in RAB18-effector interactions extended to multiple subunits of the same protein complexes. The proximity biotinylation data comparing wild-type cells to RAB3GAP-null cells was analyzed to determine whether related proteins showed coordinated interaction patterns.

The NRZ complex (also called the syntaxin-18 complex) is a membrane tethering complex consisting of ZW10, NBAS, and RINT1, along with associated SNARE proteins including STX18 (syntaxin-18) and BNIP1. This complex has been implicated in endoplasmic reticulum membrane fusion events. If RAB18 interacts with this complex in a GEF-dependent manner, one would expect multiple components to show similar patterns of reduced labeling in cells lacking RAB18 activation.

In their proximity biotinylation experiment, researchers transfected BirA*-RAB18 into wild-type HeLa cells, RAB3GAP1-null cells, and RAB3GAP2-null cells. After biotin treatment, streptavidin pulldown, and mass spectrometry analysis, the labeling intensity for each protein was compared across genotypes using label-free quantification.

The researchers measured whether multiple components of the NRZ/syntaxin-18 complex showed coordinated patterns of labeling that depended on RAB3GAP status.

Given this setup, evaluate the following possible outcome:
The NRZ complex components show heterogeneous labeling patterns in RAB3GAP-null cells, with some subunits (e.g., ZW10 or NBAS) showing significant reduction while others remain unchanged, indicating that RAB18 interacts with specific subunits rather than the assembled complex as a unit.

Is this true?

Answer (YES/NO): NO